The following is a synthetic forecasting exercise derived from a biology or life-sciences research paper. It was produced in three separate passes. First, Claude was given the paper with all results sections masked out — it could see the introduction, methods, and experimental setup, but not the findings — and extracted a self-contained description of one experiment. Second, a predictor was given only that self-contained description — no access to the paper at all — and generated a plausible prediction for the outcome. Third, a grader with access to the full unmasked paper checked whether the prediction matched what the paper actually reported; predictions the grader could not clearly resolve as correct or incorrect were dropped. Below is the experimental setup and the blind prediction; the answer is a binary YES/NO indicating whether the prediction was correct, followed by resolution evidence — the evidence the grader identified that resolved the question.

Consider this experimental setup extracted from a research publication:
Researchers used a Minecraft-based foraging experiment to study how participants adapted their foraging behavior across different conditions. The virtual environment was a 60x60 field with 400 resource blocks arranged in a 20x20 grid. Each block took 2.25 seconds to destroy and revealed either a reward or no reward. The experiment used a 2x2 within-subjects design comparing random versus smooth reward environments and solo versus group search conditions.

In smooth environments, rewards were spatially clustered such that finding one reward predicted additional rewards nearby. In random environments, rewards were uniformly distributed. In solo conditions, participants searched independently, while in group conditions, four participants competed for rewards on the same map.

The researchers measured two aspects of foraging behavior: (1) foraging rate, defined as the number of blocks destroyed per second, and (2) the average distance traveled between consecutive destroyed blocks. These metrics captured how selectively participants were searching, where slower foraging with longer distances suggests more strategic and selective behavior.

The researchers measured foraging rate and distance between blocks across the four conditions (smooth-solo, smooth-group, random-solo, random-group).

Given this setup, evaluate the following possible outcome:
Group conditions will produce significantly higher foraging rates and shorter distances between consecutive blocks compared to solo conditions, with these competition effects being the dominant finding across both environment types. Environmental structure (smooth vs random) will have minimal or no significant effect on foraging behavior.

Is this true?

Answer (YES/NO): NO